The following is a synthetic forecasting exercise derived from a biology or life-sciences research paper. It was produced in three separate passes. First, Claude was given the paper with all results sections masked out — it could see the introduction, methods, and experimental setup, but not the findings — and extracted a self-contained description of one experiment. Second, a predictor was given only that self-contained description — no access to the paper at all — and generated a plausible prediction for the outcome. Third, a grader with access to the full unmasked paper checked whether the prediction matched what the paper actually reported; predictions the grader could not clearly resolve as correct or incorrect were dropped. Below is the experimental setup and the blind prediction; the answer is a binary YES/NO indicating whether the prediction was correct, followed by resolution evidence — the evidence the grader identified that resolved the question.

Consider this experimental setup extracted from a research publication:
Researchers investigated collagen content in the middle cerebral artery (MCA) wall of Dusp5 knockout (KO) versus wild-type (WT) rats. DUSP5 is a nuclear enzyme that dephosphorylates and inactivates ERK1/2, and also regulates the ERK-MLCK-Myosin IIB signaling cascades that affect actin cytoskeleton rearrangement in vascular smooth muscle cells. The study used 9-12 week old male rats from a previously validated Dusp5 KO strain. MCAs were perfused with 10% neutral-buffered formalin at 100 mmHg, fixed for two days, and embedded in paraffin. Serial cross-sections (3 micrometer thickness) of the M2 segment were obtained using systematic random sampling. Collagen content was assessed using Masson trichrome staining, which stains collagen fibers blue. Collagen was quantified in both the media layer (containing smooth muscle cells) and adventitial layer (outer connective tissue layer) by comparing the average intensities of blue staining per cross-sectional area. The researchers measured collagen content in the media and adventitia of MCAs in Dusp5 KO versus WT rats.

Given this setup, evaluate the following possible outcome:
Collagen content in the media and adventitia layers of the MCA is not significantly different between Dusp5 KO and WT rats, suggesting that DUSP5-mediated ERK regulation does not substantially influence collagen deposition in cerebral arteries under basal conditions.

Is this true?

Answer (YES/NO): YES